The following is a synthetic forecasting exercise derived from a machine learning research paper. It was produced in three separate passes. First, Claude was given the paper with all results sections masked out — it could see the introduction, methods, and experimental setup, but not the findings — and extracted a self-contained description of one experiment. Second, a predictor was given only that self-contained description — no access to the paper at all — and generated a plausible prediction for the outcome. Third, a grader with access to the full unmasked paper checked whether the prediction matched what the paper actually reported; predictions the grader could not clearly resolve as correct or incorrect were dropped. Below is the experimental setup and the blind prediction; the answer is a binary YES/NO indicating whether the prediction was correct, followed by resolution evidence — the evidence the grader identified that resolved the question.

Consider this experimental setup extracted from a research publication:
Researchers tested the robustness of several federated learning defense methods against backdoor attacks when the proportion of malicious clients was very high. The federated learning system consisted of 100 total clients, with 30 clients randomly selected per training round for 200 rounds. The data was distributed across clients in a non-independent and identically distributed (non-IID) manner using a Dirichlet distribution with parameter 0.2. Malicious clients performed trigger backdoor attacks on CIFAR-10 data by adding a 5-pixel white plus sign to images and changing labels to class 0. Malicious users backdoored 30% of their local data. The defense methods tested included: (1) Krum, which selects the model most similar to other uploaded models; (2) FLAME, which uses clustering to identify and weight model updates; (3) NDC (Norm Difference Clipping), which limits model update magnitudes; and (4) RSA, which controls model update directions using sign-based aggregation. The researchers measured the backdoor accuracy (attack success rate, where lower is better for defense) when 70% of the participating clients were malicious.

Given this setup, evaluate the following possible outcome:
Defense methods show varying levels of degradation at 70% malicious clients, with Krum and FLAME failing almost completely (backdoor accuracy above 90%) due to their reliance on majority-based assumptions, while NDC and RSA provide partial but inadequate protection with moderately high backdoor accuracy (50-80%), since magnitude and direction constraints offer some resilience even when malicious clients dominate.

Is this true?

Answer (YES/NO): NO